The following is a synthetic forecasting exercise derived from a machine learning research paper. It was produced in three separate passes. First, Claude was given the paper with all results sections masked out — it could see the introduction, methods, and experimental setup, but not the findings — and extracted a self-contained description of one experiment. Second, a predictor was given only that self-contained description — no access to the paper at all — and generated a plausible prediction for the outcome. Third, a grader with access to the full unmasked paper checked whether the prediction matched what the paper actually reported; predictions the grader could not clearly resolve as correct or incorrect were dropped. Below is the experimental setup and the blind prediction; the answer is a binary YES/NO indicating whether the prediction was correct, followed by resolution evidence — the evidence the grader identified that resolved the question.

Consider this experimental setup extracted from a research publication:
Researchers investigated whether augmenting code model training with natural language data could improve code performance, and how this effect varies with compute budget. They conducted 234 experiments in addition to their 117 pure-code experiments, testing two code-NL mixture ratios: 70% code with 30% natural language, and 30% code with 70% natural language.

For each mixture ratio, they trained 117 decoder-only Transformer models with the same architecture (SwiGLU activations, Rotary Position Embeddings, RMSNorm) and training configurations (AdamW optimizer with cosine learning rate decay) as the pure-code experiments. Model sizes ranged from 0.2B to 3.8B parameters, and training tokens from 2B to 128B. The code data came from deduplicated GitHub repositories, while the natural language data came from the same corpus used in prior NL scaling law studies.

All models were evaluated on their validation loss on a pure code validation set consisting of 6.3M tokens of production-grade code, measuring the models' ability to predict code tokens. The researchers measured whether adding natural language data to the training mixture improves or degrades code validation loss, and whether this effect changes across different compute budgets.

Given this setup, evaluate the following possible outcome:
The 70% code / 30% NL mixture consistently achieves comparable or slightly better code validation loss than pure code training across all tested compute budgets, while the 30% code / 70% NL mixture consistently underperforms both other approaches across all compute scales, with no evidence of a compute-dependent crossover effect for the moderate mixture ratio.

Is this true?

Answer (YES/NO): NO